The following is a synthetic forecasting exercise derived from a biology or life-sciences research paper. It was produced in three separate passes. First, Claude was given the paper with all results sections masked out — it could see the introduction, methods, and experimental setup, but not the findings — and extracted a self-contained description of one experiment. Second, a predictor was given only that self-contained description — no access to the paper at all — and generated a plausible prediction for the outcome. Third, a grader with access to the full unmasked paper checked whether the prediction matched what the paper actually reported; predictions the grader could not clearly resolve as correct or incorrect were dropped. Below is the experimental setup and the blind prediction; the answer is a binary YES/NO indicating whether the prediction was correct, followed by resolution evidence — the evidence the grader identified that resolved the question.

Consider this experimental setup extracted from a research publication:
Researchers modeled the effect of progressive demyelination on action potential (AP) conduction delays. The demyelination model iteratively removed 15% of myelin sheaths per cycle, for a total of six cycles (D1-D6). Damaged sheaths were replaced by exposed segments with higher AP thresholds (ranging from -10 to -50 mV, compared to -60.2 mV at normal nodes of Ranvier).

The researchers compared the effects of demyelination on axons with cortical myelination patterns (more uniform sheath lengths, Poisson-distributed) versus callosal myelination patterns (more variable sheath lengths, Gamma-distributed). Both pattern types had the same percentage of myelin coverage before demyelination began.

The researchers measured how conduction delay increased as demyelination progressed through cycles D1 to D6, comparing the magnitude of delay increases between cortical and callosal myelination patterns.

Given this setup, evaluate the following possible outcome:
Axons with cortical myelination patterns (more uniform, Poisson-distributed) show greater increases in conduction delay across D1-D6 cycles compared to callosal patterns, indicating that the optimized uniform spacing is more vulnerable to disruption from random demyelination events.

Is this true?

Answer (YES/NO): NO